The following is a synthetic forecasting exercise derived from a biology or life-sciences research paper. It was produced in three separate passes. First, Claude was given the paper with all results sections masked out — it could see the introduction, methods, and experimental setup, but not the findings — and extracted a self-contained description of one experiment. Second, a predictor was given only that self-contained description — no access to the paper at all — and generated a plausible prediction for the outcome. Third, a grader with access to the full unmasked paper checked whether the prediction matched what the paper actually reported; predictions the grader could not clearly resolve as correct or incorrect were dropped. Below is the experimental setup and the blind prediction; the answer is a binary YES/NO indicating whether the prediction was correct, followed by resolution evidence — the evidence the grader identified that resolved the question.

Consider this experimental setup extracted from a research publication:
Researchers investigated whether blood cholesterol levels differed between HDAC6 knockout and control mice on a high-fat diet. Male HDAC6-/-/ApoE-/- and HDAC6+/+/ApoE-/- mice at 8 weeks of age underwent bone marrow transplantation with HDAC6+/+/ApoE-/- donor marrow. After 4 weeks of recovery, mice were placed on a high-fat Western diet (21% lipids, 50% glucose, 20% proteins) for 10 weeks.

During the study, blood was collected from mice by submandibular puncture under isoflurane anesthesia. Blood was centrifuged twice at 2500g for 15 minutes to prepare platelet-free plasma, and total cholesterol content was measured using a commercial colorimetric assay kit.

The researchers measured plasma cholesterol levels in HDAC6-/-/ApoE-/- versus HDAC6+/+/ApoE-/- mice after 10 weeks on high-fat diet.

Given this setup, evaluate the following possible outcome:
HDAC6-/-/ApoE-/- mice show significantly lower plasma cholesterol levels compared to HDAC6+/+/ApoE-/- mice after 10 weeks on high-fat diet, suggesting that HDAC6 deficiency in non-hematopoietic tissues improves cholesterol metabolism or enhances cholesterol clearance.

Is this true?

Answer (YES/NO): NO